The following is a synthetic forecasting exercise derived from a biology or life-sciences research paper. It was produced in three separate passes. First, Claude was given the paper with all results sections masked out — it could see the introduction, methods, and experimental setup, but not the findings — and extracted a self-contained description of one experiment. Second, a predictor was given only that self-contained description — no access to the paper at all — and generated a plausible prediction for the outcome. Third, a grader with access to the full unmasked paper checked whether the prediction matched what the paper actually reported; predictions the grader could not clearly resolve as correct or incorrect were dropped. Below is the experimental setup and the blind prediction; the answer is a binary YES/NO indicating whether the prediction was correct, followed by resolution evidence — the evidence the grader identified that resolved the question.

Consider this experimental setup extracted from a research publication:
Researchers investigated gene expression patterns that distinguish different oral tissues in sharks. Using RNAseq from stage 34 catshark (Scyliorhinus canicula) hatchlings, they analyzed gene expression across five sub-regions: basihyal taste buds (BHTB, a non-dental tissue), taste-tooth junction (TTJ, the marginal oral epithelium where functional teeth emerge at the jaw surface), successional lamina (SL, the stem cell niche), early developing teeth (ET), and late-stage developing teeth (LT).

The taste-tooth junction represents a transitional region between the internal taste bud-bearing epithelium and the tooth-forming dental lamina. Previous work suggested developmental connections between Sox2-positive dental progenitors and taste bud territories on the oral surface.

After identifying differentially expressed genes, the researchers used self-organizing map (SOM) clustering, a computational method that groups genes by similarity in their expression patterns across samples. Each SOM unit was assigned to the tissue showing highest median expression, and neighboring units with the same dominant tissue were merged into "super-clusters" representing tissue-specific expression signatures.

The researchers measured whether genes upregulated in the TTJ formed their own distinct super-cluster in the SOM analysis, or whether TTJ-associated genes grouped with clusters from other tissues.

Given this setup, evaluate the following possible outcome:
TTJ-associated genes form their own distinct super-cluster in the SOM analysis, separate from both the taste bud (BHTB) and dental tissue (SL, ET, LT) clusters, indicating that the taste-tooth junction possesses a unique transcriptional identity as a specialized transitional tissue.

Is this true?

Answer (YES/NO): YES